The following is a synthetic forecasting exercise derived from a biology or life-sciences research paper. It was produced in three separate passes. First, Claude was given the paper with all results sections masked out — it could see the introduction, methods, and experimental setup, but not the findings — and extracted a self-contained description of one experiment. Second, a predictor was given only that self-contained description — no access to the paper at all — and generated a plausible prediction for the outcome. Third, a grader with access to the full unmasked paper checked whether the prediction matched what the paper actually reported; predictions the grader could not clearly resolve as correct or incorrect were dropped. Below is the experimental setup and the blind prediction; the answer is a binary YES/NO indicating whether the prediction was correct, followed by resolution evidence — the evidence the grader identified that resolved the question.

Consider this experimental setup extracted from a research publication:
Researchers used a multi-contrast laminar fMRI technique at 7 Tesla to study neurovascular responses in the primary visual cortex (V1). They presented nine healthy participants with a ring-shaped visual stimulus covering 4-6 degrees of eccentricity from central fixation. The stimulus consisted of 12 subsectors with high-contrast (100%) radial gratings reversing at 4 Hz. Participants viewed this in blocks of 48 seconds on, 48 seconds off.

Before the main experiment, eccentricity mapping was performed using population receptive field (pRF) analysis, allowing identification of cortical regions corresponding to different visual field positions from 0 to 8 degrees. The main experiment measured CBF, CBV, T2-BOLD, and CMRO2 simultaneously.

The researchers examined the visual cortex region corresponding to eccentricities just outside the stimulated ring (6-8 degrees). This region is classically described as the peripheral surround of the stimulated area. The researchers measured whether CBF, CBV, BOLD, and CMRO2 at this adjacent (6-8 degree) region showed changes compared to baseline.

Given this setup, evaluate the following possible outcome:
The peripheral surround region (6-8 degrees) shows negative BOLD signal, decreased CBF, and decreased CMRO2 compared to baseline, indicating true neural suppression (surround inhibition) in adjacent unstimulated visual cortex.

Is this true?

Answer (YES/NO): YES